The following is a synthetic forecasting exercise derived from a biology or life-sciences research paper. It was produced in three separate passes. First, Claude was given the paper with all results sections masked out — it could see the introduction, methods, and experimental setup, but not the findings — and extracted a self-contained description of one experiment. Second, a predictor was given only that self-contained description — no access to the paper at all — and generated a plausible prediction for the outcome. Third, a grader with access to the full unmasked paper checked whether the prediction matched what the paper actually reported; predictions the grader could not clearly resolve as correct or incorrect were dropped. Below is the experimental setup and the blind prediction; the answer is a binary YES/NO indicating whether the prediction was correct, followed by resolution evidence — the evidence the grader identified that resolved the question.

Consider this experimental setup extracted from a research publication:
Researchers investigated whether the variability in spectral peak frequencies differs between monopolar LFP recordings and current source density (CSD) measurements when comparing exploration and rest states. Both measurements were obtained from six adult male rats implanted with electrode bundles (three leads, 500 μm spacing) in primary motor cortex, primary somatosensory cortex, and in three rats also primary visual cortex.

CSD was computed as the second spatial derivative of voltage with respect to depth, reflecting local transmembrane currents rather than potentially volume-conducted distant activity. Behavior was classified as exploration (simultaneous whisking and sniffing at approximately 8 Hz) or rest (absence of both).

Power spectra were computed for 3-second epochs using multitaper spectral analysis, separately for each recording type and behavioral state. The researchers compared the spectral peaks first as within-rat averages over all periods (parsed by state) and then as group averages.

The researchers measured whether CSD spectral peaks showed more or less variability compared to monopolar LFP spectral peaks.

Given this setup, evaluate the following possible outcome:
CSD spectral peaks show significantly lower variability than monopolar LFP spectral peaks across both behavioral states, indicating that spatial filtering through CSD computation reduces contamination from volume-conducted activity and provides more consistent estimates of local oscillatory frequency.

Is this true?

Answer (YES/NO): NO